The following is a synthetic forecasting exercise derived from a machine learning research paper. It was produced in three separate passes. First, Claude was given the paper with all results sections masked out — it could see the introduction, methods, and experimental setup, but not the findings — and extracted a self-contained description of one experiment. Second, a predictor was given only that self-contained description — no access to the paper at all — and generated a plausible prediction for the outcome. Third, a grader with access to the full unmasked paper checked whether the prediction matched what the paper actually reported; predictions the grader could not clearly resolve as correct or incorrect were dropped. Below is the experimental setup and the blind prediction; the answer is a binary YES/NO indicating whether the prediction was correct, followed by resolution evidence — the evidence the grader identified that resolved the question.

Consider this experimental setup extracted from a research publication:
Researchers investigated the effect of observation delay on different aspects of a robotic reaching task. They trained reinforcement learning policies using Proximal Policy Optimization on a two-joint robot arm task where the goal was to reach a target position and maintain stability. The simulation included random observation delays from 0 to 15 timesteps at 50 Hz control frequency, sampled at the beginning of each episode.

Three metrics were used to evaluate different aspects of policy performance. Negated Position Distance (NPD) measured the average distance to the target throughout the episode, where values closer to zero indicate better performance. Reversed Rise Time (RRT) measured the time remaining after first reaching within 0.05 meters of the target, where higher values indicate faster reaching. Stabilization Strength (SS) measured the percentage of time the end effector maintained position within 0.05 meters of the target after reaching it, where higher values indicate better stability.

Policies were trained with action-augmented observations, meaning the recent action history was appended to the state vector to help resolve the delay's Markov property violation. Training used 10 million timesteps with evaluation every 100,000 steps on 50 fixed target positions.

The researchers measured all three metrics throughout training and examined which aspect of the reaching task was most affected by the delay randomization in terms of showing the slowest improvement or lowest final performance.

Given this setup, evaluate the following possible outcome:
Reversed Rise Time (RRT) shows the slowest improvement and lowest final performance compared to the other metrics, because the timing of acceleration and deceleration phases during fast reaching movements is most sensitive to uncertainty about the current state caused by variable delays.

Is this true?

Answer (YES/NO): NO